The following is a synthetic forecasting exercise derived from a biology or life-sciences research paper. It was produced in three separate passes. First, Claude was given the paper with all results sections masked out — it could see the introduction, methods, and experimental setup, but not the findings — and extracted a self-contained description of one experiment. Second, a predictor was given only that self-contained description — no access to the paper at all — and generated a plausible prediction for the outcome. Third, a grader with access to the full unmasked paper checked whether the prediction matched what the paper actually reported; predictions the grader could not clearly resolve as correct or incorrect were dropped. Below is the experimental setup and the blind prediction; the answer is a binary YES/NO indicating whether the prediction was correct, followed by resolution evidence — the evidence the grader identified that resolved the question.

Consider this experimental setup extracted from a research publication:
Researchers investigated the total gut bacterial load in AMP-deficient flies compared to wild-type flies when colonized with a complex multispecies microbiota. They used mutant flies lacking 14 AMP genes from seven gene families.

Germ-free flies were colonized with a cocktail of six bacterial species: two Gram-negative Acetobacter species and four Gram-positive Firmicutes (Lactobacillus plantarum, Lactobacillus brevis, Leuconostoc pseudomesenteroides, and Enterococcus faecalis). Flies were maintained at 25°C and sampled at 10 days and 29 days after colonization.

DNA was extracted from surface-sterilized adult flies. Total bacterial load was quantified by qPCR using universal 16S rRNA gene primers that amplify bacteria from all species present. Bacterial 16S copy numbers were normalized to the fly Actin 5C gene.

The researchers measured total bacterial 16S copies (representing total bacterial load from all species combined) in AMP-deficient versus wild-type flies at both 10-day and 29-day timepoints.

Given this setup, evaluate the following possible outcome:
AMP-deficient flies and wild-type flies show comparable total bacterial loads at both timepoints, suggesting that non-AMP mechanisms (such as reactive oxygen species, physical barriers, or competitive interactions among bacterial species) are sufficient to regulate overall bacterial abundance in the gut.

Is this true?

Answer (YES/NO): NO